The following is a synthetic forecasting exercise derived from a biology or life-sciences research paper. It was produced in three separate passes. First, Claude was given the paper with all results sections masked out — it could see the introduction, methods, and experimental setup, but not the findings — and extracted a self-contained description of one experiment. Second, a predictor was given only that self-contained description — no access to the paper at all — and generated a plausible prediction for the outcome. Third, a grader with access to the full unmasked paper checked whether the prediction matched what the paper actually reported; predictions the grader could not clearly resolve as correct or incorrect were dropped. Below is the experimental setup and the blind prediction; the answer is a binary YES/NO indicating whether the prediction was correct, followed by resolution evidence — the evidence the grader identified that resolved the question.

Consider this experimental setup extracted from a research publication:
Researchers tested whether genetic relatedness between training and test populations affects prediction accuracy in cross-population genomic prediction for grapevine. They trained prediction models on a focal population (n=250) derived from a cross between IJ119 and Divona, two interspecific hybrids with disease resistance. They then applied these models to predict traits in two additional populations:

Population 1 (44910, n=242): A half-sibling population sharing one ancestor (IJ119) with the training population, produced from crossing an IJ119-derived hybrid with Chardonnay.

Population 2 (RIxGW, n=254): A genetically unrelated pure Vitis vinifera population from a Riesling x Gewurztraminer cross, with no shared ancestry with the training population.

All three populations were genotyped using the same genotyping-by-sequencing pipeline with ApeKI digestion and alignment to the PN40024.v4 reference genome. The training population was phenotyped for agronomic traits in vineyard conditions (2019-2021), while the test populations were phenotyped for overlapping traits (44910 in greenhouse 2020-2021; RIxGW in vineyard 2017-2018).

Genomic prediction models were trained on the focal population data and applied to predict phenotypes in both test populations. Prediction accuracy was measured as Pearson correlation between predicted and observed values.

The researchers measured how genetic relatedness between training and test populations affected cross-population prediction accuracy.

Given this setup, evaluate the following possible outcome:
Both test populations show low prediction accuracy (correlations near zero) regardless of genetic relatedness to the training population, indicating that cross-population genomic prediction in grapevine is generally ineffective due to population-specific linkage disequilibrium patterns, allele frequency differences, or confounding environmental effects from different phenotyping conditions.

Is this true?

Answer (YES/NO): NO